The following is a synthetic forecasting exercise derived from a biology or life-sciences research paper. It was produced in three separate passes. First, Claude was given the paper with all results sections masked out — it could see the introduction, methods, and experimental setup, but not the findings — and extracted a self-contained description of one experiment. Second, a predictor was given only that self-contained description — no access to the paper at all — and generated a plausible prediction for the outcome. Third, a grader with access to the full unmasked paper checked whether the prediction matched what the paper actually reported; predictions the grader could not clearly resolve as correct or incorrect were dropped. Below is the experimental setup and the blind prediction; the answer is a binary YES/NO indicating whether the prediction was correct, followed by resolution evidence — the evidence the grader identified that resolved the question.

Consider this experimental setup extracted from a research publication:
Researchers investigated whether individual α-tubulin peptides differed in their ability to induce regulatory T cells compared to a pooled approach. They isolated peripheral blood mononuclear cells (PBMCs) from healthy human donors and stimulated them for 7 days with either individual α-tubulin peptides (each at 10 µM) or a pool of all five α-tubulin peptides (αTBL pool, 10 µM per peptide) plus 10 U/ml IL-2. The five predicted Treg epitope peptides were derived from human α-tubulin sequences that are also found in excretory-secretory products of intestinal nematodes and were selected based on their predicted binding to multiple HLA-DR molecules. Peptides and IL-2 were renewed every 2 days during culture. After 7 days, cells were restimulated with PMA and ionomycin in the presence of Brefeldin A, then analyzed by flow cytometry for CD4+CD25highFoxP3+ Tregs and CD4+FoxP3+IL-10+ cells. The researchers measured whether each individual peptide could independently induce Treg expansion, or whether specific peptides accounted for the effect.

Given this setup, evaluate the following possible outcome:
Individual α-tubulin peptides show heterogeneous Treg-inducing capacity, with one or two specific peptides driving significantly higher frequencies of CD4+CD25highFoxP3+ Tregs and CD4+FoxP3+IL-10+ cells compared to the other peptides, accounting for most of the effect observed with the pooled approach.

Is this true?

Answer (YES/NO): YES